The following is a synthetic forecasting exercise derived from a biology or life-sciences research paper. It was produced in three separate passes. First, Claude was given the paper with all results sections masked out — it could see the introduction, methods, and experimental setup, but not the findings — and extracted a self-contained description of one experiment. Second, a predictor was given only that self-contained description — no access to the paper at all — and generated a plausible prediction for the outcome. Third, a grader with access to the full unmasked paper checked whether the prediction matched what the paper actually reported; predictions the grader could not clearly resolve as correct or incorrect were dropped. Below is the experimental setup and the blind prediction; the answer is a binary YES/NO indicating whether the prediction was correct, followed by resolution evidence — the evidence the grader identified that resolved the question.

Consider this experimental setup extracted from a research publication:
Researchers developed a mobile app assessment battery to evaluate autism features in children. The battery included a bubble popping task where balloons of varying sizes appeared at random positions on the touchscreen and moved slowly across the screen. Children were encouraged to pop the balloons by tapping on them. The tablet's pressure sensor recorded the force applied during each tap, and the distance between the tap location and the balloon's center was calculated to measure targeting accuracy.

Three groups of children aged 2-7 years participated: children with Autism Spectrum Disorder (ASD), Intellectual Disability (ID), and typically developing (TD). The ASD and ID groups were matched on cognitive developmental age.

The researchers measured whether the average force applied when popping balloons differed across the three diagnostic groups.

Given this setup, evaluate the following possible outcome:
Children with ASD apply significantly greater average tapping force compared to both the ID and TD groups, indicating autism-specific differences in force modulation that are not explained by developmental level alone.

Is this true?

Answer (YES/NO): NO